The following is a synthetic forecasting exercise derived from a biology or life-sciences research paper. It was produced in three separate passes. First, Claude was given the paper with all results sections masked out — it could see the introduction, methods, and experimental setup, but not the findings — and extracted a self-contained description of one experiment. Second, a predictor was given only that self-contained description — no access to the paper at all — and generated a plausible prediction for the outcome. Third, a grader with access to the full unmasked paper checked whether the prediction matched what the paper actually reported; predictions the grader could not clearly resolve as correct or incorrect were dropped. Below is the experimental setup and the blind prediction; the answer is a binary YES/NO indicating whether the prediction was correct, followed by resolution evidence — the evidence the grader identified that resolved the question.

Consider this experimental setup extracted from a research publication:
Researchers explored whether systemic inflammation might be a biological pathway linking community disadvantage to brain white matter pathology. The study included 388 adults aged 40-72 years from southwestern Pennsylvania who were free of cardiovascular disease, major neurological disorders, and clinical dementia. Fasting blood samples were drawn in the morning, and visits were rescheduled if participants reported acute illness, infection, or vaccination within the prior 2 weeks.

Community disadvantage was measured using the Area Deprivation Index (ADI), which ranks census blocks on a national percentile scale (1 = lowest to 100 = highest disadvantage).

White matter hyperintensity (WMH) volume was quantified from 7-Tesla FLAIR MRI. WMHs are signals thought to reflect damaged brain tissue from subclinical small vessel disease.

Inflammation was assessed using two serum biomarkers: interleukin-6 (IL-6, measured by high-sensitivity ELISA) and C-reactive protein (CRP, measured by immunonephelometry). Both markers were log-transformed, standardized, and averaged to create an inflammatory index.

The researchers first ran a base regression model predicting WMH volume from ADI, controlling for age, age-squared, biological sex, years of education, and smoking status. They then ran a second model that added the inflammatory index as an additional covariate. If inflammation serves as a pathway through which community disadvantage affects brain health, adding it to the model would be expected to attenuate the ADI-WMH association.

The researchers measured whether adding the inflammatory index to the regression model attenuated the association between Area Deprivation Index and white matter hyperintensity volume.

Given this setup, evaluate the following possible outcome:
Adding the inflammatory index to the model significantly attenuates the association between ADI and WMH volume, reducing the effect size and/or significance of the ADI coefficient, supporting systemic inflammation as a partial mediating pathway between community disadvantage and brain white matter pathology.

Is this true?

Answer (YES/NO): NO